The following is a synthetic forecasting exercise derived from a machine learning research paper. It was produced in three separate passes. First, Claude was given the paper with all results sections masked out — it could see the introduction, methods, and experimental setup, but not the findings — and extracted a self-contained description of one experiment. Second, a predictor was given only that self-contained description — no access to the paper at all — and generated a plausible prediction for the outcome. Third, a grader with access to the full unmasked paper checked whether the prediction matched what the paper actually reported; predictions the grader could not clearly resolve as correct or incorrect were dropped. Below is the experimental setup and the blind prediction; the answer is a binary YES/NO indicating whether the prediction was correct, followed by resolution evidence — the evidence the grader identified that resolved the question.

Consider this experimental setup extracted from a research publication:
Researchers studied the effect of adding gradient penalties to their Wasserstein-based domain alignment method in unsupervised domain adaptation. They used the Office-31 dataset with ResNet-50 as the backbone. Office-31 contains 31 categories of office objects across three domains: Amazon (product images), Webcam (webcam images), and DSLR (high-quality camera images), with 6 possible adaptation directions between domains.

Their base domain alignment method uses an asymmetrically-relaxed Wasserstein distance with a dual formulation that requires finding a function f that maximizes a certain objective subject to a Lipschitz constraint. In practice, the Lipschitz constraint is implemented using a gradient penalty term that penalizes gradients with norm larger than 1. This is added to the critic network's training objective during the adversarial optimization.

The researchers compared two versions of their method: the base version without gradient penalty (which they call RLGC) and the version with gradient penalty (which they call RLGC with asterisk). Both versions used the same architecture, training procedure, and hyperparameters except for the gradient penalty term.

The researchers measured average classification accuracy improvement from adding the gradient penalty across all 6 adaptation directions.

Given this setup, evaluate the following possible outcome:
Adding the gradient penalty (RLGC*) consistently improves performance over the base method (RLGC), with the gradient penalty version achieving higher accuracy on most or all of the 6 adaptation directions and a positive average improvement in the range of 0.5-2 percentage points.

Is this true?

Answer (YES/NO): YES